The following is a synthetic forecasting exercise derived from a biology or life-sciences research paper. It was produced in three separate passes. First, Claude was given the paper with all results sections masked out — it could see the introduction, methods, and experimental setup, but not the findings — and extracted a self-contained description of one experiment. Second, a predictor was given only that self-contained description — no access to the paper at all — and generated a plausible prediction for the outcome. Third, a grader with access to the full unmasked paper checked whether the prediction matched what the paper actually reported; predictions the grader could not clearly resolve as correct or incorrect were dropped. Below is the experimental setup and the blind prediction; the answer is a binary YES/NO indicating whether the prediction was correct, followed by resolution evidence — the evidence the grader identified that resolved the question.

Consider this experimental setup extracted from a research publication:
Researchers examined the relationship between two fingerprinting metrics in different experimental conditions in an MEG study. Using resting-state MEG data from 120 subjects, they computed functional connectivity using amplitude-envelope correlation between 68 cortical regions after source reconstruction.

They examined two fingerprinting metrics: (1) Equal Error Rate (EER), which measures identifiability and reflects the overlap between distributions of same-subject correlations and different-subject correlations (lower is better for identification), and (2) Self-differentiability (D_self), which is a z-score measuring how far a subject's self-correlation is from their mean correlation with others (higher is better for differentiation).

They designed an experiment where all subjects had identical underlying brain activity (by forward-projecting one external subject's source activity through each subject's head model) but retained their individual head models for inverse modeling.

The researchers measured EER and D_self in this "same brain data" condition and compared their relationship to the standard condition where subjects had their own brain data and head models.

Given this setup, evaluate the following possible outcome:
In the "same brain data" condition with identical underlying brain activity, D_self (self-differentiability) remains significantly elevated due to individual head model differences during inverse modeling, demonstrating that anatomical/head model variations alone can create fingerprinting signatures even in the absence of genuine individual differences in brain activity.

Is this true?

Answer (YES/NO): YES